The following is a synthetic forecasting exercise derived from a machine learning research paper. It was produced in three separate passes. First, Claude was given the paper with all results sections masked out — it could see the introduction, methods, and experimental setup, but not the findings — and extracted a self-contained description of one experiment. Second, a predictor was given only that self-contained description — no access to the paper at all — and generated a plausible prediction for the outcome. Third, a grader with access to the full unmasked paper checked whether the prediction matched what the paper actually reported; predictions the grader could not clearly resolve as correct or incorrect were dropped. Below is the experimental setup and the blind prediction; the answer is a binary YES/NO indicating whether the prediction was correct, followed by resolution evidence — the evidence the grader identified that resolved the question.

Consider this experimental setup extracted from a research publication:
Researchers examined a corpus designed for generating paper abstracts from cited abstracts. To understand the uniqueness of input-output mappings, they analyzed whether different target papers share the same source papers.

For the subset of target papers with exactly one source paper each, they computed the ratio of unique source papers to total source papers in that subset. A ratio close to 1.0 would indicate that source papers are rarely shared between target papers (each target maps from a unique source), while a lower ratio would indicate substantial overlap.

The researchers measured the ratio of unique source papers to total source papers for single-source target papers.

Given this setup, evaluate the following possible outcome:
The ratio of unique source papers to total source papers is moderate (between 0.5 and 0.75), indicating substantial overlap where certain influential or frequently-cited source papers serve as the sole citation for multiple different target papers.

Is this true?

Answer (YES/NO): NO